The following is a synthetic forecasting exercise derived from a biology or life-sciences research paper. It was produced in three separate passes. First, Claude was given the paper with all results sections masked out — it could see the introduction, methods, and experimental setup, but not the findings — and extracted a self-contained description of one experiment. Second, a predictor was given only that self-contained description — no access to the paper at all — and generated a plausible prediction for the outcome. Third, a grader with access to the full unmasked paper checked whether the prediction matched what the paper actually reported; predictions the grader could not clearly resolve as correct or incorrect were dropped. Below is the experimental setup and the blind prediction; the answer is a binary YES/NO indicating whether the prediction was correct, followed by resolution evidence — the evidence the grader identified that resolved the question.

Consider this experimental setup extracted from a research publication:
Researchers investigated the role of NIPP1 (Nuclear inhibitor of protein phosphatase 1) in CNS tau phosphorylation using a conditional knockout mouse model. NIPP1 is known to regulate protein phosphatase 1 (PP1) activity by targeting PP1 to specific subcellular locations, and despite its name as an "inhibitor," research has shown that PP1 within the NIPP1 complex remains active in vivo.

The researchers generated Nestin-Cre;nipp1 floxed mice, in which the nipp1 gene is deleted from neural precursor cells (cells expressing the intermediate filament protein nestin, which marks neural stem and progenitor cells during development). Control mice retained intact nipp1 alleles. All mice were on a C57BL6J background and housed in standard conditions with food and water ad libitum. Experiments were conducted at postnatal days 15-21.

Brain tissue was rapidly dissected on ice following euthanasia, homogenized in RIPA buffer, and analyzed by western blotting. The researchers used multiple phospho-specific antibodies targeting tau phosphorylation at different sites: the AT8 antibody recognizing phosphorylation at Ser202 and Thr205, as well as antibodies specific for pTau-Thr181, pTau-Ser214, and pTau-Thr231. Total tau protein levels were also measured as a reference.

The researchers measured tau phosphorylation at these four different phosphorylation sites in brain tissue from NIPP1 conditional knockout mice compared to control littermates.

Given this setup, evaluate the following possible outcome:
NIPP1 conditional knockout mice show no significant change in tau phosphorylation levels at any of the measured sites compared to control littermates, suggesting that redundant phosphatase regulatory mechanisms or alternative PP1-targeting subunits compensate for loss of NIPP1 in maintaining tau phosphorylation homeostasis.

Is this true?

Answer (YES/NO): NO